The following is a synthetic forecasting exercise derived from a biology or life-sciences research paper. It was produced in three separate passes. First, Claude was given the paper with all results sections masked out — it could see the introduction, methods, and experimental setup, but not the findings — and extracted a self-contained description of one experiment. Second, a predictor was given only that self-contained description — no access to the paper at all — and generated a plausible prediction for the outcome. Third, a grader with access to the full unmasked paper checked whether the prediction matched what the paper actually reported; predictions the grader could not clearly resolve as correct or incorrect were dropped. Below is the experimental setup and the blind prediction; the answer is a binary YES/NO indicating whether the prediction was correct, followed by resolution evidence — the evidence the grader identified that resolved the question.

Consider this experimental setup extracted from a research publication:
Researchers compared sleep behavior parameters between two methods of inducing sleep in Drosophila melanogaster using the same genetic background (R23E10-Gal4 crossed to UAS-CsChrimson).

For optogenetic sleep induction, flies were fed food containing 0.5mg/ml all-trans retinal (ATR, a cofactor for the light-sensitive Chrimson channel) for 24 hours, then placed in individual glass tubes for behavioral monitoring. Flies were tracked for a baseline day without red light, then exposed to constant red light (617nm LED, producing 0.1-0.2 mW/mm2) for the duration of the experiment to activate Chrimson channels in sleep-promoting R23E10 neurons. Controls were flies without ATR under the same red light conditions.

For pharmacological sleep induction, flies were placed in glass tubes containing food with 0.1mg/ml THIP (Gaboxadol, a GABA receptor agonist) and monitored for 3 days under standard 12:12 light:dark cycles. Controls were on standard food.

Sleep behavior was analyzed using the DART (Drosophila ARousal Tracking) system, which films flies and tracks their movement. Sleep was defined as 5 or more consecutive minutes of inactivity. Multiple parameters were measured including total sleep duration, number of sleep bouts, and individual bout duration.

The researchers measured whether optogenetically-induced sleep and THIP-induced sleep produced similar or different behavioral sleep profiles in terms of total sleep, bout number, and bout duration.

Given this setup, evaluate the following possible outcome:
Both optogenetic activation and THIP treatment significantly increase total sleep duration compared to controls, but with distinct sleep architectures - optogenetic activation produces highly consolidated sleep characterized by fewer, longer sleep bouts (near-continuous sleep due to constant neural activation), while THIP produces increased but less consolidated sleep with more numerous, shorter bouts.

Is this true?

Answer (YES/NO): NO